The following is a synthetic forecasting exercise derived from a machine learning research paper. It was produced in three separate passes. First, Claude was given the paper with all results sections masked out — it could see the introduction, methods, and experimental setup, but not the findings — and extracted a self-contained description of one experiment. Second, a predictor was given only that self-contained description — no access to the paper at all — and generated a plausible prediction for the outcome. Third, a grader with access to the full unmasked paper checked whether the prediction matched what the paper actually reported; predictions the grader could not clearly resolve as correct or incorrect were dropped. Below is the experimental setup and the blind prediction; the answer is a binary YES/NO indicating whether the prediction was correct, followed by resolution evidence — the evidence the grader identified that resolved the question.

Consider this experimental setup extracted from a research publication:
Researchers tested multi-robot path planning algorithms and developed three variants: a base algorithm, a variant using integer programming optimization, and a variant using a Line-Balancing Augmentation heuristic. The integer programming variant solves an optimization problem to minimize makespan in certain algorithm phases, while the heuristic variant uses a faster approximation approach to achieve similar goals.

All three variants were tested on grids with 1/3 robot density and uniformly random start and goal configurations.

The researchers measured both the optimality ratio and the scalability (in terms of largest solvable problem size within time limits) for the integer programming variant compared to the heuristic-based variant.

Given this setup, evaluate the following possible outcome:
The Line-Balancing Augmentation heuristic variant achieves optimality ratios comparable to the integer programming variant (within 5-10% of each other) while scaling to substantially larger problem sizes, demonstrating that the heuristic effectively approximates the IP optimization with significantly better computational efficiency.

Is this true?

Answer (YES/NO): YES